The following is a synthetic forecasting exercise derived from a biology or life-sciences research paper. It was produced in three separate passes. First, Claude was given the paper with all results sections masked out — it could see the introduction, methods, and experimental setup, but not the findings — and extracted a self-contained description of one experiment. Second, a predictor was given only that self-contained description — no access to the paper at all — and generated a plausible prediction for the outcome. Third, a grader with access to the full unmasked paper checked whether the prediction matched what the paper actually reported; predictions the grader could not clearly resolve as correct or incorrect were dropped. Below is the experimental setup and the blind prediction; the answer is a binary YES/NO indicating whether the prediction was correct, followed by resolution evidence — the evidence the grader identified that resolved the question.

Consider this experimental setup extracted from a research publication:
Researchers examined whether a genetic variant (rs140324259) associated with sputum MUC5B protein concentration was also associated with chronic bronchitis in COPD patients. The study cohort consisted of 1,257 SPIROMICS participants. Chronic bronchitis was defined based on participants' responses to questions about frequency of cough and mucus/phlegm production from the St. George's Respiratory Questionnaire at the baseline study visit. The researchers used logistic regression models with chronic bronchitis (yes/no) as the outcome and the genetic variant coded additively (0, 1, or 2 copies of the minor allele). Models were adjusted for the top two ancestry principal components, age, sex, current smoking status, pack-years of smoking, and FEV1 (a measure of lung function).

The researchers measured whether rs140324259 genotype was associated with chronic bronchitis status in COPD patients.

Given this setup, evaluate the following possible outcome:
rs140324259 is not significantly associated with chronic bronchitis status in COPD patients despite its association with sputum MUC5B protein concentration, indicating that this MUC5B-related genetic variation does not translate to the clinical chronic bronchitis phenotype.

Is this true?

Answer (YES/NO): NO